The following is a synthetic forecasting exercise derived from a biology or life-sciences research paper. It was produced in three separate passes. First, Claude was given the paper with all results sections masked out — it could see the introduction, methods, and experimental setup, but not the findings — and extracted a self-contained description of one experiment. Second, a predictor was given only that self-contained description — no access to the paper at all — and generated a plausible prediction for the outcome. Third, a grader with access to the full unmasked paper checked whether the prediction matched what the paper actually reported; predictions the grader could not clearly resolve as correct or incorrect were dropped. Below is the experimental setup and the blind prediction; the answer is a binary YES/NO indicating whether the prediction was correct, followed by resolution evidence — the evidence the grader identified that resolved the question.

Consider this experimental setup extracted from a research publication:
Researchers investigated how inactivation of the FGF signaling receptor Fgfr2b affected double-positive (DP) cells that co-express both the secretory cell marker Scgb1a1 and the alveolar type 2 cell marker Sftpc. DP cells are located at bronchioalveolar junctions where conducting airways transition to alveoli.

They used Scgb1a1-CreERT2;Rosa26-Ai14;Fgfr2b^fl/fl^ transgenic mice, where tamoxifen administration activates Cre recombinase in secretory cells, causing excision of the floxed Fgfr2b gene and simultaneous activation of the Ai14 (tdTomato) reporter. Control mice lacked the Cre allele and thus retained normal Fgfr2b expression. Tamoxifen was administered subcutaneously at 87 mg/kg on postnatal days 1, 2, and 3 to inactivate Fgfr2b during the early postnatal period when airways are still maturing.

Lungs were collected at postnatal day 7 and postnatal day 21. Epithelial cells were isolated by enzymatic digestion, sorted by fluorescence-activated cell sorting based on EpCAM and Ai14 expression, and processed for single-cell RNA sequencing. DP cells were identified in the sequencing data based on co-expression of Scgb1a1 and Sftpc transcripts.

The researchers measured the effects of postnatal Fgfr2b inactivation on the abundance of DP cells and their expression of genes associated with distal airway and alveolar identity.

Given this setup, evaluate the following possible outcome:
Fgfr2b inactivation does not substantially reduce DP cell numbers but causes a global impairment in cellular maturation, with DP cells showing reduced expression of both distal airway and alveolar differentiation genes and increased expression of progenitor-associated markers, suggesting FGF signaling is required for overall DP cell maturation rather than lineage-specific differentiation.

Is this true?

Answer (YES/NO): NO